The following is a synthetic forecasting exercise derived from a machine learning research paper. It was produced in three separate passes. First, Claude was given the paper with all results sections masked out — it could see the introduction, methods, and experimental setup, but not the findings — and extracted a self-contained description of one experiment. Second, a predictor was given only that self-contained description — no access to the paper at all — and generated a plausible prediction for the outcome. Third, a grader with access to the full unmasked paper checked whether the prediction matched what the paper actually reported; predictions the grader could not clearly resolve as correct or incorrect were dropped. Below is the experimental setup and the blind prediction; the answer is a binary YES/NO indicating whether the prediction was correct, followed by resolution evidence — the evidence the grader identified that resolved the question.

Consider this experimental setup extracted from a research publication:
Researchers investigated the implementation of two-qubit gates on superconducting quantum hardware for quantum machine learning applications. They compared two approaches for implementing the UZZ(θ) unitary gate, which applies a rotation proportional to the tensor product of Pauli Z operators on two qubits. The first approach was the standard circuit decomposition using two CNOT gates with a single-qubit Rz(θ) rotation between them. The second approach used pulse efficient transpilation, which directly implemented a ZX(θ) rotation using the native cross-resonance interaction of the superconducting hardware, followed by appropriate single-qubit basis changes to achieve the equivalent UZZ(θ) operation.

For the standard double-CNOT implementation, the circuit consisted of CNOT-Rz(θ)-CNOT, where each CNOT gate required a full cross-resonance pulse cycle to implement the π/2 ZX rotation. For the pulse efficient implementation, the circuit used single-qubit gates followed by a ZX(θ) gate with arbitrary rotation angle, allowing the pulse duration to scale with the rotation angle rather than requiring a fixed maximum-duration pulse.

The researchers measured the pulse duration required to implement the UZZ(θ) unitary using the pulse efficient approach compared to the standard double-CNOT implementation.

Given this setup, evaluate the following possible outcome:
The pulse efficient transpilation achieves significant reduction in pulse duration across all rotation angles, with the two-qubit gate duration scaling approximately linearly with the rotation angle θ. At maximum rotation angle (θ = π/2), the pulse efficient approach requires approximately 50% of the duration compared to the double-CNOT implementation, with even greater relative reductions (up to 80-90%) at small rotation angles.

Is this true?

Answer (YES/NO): NO